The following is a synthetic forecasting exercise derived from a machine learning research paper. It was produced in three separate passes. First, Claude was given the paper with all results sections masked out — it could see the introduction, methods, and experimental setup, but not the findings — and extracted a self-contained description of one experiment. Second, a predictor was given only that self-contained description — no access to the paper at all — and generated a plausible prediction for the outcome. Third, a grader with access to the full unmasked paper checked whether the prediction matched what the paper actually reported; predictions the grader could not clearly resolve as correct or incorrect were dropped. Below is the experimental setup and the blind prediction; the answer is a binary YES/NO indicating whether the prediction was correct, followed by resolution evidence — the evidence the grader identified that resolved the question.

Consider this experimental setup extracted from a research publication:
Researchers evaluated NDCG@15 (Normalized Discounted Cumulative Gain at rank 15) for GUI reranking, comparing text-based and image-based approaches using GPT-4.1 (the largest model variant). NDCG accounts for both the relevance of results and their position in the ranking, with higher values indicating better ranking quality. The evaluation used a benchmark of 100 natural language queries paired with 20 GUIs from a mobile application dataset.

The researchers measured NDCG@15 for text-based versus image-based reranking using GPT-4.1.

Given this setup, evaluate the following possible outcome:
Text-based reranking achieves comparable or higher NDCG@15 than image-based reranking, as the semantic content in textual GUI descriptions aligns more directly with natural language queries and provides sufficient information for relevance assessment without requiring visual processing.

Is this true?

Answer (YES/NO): NO